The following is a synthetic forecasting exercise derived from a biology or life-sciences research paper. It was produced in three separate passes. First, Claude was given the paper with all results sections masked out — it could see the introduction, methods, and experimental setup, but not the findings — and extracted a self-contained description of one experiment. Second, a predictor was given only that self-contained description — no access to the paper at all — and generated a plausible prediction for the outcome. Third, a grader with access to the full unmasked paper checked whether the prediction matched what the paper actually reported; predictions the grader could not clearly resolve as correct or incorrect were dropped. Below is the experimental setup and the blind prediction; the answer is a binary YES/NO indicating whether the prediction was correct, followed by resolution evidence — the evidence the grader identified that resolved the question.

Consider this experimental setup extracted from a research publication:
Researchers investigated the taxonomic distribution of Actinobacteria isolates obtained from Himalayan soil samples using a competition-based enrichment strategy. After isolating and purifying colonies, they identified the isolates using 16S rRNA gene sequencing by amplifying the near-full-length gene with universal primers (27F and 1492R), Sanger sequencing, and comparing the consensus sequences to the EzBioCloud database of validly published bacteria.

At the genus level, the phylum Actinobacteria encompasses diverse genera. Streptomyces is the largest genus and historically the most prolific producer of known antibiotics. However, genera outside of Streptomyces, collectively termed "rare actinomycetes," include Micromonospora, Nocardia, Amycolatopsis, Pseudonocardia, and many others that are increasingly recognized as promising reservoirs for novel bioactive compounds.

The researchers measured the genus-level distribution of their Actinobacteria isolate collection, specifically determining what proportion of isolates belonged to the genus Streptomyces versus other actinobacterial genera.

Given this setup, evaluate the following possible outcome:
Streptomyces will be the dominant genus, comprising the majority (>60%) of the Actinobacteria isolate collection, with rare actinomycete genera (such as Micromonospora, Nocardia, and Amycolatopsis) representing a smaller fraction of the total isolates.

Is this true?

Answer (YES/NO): NO